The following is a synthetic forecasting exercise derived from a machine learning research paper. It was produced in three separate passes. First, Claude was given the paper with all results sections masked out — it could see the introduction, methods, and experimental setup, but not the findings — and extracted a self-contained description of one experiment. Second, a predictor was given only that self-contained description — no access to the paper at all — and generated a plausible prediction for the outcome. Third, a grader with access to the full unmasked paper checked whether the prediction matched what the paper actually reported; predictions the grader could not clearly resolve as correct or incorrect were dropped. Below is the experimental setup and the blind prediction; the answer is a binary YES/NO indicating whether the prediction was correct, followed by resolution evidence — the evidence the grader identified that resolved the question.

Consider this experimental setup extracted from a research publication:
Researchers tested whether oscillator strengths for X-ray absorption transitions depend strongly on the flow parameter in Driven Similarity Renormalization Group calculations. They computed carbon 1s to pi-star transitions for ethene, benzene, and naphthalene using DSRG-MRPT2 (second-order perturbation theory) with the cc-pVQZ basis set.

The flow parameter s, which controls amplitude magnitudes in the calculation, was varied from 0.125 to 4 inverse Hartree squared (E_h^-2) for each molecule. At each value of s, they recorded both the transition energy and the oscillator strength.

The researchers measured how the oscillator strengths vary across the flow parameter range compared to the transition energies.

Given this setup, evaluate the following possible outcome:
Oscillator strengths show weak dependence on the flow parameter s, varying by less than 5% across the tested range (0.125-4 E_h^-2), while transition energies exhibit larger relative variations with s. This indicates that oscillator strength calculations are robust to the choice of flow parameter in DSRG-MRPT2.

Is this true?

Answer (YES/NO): NO